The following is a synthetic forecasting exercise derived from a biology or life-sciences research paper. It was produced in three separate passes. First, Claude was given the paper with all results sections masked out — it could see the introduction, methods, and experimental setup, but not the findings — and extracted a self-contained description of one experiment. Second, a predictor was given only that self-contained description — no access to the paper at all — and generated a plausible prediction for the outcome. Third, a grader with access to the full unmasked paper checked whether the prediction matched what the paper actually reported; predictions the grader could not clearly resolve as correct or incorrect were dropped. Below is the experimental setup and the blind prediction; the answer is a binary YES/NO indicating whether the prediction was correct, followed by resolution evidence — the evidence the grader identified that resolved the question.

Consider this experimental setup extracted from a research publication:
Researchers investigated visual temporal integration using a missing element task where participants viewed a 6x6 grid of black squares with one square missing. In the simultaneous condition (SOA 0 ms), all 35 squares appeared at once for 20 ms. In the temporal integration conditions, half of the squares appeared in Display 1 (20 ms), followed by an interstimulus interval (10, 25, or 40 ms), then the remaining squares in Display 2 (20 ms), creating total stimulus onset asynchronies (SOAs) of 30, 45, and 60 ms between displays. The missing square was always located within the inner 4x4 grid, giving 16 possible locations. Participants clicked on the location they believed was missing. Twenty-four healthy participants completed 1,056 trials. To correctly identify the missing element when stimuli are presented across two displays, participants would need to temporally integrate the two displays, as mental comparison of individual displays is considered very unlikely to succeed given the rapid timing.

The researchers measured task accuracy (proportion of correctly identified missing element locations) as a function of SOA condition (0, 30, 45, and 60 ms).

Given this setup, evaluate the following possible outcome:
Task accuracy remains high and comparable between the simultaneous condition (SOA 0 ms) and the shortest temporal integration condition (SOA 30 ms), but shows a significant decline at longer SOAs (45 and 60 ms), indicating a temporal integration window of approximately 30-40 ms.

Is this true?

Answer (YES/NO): NO